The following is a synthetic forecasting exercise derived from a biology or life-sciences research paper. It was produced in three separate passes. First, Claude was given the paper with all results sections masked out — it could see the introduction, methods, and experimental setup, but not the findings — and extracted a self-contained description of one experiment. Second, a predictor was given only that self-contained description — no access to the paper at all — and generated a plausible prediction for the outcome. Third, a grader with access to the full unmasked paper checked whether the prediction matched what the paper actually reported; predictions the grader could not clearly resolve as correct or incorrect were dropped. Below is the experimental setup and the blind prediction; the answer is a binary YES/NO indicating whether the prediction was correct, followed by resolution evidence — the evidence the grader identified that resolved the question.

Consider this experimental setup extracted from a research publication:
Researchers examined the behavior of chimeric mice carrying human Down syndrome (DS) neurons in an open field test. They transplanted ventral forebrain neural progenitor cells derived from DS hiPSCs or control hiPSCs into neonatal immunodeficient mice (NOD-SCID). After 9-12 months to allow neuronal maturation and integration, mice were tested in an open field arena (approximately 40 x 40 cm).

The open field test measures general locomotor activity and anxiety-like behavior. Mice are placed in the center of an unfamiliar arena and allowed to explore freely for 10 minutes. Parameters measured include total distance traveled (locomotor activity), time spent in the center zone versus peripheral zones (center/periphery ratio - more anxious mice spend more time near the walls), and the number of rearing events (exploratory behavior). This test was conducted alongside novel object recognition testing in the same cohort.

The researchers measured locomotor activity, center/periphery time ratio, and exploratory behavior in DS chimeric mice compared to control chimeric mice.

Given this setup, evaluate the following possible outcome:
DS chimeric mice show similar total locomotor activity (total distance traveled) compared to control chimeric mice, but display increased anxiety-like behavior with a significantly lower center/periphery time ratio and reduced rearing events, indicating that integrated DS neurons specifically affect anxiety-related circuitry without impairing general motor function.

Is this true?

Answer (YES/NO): NO